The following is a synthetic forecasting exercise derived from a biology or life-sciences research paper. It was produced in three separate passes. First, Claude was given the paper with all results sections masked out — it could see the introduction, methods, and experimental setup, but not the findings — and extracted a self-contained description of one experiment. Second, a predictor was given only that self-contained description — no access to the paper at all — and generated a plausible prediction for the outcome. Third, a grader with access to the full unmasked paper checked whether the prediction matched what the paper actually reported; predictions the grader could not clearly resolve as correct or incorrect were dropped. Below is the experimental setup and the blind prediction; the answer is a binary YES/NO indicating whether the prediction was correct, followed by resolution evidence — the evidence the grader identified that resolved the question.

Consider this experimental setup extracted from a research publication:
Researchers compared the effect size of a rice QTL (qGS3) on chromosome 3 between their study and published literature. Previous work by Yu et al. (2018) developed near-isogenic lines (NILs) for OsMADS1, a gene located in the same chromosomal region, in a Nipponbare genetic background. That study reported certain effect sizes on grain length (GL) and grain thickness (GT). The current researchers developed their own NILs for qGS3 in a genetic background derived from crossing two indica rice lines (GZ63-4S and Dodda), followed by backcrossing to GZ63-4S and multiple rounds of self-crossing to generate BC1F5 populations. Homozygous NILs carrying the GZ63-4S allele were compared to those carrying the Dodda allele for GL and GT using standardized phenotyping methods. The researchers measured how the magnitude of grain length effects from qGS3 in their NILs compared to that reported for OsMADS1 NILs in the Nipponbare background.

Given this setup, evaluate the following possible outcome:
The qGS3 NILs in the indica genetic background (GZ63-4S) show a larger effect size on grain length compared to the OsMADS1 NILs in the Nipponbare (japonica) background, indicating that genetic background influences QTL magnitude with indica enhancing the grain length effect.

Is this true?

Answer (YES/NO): NO